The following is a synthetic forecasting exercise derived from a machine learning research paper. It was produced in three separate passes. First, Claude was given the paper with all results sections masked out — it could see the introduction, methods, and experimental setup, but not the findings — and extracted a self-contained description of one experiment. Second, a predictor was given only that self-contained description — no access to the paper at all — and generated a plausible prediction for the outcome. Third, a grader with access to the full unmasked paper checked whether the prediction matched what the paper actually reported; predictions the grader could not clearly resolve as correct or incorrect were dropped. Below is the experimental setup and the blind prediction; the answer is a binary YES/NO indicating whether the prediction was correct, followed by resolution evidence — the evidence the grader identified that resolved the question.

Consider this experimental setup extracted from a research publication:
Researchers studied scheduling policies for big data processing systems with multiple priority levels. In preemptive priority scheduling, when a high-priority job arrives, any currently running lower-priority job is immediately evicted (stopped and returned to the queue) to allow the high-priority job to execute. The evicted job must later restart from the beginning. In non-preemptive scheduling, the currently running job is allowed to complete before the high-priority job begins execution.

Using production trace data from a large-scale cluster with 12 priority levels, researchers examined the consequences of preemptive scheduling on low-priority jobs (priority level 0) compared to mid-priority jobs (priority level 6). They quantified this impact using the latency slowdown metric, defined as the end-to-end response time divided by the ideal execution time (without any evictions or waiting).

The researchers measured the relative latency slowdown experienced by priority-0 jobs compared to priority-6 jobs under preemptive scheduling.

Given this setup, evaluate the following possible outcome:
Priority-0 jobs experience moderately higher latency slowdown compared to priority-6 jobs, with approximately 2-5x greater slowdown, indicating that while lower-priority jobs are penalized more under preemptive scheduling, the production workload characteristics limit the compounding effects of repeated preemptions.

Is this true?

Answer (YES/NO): YES